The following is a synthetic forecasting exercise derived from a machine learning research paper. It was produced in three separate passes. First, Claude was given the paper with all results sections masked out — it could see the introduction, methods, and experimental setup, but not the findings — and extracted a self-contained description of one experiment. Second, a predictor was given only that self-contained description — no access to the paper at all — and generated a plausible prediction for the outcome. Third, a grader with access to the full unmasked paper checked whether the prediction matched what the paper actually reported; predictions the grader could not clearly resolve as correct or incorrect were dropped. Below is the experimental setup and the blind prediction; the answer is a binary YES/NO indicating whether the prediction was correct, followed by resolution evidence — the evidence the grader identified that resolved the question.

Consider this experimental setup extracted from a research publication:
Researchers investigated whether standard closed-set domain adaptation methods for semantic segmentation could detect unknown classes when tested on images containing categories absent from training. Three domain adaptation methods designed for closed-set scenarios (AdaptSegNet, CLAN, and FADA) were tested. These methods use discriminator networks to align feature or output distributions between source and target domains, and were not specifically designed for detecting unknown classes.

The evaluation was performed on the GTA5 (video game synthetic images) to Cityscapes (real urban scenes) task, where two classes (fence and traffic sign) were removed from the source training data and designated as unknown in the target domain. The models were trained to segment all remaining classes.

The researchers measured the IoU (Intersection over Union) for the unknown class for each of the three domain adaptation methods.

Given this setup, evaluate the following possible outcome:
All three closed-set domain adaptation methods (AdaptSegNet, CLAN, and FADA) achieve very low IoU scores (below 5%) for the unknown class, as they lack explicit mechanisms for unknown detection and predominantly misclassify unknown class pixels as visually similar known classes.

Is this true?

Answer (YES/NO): YES